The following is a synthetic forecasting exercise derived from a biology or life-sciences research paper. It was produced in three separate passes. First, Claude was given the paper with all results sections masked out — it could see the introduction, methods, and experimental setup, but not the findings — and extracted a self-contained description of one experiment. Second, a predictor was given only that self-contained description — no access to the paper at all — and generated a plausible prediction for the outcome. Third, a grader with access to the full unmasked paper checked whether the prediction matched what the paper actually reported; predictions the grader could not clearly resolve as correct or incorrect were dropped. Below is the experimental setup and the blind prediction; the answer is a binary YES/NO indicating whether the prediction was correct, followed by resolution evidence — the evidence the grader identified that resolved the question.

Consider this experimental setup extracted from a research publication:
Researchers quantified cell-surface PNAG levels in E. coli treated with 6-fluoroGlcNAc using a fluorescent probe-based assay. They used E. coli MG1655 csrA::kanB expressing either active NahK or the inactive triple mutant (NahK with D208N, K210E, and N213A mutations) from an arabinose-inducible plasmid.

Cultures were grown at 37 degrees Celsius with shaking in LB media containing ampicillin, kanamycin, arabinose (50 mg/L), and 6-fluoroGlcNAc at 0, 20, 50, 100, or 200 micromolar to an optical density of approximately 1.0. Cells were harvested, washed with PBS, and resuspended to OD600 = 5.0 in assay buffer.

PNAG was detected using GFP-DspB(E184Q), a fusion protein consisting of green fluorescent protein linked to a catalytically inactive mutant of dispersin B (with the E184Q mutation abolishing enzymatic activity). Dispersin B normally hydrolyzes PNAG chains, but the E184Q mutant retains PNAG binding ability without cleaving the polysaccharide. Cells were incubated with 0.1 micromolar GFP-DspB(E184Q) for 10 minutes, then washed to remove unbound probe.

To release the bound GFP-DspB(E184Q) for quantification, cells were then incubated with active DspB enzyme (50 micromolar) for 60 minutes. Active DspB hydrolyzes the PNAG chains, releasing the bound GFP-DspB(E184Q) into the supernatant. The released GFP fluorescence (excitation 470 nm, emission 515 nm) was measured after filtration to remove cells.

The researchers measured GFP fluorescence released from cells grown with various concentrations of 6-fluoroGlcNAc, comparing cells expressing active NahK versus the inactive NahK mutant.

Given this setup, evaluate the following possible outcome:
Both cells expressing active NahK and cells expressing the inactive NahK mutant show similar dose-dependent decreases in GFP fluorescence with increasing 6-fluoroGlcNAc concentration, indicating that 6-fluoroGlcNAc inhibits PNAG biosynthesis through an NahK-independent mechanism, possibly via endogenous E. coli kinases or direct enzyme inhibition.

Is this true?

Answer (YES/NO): NO